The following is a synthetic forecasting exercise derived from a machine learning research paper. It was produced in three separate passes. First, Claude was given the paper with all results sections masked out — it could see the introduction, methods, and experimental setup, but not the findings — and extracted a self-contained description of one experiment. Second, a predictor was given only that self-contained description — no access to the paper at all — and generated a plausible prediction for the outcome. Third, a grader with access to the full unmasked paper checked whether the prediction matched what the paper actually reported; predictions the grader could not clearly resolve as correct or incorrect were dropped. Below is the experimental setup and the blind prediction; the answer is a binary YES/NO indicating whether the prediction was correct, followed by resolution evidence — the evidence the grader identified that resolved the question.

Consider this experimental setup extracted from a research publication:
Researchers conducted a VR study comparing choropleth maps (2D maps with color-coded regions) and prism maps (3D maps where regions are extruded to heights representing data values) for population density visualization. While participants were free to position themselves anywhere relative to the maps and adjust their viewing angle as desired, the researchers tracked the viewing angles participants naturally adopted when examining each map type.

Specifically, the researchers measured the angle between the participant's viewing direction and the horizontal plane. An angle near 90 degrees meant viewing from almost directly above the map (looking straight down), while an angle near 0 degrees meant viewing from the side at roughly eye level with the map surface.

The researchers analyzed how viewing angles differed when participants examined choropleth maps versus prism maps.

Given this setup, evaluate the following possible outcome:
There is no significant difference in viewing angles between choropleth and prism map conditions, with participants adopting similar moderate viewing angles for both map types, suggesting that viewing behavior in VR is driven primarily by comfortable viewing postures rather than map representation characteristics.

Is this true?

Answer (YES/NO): NO